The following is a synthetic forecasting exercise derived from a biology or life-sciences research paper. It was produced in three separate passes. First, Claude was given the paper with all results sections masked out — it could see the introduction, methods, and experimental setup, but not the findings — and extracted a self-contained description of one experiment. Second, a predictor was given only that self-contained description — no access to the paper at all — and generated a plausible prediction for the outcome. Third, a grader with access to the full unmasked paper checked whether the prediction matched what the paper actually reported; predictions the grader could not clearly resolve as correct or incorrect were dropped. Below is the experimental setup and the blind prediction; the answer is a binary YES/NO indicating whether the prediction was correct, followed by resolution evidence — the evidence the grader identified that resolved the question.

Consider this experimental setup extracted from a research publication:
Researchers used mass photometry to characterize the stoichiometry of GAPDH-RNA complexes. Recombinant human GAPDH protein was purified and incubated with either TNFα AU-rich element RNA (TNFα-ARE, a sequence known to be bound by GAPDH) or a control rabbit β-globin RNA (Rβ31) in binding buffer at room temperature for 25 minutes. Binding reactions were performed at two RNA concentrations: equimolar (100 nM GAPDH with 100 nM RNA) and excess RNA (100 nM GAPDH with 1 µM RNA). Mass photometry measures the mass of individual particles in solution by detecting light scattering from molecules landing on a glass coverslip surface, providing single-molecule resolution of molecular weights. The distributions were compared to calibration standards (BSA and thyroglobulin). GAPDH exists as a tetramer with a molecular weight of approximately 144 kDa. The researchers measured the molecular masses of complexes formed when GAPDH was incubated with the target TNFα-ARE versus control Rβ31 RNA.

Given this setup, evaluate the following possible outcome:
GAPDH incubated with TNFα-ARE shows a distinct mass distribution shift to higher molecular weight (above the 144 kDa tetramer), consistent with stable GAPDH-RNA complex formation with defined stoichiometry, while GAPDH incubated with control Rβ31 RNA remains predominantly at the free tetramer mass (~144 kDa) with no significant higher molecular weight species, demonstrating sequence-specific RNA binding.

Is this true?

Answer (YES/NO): YES